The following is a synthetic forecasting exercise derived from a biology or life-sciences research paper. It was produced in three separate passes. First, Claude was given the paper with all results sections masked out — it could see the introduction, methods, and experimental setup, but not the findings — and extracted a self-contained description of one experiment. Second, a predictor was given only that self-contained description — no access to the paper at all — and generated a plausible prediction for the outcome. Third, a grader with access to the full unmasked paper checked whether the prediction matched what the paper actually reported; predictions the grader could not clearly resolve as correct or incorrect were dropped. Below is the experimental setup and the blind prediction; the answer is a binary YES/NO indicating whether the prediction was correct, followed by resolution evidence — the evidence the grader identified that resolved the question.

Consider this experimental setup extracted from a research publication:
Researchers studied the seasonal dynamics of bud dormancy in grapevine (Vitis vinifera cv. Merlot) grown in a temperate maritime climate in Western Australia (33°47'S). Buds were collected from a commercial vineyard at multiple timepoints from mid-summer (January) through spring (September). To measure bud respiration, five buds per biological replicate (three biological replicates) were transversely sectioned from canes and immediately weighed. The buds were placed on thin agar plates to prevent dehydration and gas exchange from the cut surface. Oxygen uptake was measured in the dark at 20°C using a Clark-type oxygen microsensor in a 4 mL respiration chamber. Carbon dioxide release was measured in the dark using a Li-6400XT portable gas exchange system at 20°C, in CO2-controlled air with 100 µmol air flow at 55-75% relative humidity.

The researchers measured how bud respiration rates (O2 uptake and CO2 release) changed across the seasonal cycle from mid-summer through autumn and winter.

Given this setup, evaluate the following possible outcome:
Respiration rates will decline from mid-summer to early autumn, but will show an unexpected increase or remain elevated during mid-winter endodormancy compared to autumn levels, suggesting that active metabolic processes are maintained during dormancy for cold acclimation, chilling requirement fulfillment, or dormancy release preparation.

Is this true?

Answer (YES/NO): NO